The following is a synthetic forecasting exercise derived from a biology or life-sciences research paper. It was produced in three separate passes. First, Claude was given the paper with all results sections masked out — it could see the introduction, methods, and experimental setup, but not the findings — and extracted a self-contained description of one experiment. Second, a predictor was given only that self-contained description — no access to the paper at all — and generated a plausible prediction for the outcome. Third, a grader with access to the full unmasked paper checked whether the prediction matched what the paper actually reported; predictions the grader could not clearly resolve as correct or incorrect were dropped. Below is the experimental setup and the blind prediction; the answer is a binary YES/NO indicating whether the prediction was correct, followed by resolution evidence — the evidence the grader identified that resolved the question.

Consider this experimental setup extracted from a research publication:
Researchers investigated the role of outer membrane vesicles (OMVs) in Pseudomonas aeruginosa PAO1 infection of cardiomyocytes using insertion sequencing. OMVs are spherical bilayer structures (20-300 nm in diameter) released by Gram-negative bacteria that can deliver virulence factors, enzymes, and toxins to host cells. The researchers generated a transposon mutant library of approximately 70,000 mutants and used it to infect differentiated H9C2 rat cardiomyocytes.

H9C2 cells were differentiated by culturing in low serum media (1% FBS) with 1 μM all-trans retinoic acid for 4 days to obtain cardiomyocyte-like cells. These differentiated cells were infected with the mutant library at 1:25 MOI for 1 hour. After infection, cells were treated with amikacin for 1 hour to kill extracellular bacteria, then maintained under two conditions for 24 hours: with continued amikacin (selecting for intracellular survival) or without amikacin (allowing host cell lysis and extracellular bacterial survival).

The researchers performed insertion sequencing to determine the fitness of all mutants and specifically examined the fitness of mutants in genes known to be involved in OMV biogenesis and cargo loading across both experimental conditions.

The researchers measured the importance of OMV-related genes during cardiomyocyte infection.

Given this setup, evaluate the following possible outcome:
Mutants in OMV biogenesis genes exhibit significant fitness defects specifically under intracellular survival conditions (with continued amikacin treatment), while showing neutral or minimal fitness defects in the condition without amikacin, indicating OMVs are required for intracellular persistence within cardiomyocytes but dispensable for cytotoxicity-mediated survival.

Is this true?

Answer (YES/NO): NO